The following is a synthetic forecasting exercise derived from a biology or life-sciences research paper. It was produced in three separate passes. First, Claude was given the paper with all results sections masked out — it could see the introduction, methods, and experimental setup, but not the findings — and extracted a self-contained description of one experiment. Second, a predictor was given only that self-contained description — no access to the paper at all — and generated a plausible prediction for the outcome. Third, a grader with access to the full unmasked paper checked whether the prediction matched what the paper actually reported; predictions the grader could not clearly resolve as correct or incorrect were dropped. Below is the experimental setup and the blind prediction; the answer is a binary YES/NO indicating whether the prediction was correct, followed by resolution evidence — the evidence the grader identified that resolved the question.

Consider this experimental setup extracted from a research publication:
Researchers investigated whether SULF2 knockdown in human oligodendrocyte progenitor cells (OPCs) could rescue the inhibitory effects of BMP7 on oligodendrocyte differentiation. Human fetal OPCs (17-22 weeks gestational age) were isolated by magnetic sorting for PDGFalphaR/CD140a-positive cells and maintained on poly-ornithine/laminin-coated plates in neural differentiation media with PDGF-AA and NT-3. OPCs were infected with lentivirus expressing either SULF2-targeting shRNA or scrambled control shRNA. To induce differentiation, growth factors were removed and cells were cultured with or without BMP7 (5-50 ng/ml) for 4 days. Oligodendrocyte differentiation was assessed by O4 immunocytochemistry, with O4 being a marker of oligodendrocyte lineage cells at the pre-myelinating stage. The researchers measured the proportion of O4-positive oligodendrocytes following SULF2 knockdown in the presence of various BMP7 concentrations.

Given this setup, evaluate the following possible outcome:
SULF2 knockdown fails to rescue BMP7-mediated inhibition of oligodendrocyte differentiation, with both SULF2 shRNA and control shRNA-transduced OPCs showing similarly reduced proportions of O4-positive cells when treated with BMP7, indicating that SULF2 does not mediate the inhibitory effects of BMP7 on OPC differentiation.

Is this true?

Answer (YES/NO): NO